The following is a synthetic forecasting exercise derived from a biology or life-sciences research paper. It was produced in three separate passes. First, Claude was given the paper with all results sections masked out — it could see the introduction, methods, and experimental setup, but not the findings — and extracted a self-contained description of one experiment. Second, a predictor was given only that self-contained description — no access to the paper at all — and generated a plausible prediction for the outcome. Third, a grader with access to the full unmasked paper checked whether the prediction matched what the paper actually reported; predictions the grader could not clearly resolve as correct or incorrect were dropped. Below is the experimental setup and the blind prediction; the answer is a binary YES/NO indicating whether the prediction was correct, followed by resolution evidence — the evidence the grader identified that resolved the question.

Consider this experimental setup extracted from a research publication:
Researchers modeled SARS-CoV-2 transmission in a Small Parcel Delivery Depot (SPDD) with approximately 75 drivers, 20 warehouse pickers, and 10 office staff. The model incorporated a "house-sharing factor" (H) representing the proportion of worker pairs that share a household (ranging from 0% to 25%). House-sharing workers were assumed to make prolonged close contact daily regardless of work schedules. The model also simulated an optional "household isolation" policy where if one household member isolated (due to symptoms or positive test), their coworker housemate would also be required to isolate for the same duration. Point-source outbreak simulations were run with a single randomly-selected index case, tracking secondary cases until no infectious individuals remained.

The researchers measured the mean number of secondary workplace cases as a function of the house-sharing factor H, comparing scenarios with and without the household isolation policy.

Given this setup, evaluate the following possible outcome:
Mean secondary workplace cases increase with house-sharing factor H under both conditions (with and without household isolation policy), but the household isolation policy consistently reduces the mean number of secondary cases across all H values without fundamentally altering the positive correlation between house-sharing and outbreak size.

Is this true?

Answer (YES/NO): YES